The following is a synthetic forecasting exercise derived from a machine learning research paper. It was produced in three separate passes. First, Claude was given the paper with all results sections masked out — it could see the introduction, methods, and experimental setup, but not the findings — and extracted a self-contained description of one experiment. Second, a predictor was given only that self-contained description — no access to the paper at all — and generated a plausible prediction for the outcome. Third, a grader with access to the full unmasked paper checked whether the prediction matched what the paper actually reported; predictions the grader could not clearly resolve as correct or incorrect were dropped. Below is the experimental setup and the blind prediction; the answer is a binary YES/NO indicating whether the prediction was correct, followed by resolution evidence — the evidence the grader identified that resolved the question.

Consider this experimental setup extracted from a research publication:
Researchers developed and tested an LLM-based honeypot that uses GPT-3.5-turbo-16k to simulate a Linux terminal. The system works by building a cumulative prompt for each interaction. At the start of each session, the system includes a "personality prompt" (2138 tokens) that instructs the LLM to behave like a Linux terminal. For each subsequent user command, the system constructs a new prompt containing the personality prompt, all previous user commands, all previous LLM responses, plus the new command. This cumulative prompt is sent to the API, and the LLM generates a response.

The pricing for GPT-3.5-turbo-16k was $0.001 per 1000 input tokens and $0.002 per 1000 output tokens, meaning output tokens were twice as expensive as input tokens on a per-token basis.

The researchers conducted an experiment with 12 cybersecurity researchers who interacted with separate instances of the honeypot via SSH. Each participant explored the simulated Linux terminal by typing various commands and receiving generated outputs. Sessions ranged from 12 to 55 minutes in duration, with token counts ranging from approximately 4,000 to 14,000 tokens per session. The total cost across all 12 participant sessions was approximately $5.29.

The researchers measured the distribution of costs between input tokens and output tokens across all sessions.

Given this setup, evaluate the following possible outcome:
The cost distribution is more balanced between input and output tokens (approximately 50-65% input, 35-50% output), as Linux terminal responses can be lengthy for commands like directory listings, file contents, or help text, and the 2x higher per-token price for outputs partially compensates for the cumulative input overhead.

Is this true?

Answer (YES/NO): NO